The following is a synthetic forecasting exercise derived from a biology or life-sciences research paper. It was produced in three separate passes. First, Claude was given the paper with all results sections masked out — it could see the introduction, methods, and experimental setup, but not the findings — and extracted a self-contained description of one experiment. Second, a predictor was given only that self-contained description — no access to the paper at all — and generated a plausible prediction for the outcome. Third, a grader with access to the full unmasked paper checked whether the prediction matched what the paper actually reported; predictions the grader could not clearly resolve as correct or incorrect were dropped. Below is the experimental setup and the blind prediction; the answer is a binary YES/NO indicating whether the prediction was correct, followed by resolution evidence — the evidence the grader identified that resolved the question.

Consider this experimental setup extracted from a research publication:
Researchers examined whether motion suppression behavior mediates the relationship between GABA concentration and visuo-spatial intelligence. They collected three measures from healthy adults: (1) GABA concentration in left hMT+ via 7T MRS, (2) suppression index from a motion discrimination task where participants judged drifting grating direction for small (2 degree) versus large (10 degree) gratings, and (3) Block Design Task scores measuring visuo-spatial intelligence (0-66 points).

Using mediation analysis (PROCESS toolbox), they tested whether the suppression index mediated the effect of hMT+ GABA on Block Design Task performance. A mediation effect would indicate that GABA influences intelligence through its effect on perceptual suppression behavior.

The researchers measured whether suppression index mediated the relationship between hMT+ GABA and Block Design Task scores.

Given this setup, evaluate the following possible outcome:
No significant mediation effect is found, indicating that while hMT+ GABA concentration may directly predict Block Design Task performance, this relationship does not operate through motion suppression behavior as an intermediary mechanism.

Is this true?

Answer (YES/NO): NO